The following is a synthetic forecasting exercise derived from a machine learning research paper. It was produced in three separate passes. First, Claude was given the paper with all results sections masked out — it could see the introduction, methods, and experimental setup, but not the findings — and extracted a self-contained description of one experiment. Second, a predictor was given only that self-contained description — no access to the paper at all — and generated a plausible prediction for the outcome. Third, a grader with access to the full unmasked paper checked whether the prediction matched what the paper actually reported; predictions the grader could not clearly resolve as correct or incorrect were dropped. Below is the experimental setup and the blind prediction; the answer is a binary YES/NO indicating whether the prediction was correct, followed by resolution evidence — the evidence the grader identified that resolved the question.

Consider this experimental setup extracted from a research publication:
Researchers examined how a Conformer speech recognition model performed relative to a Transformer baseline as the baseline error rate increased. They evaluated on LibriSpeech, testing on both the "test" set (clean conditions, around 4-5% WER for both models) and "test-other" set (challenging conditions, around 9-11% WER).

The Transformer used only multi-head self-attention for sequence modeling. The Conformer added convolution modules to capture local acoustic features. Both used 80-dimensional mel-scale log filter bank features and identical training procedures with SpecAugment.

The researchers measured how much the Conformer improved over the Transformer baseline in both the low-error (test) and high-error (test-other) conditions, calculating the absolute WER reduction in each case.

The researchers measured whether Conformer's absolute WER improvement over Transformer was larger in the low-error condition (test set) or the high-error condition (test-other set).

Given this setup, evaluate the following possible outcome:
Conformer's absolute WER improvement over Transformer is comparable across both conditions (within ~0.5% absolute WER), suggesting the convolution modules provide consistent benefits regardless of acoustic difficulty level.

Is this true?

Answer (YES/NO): NO